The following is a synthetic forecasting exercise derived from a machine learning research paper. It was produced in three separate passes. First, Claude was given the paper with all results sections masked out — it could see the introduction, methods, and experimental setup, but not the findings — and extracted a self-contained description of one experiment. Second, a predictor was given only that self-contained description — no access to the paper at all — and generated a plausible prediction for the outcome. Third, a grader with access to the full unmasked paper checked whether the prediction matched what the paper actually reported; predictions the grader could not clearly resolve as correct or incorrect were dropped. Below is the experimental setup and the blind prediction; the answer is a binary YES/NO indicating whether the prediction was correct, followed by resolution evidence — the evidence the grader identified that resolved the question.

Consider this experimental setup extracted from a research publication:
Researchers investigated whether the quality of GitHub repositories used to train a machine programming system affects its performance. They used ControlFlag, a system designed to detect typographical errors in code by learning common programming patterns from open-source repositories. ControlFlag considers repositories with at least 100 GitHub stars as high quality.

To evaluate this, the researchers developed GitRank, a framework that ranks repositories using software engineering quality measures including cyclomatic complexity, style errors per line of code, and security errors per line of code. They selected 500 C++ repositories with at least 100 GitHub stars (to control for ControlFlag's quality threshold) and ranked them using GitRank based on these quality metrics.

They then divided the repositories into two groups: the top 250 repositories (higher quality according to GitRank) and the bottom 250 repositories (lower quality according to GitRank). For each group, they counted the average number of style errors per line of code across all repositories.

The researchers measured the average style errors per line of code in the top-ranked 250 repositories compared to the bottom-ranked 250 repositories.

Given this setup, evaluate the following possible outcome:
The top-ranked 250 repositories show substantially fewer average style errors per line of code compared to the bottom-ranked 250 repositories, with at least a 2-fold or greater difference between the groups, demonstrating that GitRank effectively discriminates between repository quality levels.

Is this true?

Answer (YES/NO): YES